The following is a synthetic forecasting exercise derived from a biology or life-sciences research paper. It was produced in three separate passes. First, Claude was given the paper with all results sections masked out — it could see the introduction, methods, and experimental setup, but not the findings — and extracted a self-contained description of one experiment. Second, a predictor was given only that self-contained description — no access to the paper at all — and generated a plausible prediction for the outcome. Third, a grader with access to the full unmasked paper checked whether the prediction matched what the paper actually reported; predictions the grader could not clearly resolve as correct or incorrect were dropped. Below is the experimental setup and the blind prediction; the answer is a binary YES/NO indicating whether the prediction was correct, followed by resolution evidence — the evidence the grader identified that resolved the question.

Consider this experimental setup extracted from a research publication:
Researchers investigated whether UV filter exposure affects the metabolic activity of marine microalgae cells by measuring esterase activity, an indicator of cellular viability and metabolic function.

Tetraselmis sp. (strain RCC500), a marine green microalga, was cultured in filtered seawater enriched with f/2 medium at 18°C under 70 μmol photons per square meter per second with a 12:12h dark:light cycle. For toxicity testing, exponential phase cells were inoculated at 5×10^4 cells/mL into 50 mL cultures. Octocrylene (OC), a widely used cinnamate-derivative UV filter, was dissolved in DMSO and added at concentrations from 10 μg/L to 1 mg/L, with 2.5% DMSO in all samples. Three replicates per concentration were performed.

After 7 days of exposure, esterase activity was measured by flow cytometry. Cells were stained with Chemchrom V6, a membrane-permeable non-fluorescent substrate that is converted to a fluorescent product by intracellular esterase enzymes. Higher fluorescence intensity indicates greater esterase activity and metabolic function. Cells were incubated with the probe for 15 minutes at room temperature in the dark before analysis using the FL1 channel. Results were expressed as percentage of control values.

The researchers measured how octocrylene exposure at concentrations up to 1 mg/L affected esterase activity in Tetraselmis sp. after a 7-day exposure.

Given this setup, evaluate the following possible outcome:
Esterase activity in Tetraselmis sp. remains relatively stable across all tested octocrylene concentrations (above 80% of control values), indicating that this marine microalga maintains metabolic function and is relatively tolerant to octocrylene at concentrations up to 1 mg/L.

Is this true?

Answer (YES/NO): NO